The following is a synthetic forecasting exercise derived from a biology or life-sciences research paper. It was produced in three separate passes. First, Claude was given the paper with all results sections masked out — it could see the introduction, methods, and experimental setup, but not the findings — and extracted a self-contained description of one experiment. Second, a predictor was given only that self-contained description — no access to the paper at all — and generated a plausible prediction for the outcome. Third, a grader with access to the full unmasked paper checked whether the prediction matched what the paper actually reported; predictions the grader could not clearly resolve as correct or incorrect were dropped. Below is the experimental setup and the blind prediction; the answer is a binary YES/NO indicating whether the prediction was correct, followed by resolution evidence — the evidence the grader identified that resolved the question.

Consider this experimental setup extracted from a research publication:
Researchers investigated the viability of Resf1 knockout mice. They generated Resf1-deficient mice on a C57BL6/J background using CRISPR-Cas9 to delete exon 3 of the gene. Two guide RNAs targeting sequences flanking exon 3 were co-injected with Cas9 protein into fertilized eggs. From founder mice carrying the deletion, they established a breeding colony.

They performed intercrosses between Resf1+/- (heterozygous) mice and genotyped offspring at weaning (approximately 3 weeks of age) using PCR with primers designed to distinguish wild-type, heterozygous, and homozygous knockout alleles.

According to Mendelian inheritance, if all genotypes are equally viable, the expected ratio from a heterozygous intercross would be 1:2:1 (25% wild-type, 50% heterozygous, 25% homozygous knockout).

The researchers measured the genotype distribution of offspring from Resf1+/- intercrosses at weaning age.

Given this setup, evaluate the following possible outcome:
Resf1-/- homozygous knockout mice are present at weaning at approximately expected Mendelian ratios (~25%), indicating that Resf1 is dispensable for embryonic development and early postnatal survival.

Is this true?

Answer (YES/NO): NO